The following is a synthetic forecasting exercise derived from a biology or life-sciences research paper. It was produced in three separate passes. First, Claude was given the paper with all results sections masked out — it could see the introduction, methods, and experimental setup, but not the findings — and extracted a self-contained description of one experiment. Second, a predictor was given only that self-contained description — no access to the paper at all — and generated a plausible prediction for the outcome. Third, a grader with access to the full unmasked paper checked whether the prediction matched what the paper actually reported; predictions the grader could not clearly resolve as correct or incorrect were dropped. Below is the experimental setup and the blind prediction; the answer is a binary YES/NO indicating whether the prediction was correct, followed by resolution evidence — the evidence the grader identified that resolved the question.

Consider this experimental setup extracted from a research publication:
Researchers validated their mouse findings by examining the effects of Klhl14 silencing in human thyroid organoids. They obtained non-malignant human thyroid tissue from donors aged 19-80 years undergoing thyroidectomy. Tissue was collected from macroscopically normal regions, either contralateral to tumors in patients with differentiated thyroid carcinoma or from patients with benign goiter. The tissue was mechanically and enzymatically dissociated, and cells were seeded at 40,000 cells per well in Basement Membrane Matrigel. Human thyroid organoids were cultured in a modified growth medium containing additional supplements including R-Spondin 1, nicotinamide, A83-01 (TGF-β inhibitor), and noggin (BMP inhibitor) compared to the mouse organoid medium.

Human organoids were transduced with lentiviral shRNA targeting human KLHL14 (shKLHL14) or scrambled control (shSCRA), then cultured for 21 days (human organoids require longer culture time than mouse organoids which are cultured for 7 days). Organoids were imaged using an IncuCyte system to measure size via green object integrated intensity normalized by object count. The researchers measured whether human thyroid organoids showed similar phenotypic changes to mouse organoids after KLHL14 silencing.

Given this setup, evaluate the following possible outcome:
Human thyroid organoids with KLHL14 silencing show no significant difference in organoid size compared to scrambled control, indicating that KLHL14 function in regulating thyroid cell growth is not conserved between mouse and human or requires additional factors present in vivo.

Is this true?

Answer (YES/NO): NO